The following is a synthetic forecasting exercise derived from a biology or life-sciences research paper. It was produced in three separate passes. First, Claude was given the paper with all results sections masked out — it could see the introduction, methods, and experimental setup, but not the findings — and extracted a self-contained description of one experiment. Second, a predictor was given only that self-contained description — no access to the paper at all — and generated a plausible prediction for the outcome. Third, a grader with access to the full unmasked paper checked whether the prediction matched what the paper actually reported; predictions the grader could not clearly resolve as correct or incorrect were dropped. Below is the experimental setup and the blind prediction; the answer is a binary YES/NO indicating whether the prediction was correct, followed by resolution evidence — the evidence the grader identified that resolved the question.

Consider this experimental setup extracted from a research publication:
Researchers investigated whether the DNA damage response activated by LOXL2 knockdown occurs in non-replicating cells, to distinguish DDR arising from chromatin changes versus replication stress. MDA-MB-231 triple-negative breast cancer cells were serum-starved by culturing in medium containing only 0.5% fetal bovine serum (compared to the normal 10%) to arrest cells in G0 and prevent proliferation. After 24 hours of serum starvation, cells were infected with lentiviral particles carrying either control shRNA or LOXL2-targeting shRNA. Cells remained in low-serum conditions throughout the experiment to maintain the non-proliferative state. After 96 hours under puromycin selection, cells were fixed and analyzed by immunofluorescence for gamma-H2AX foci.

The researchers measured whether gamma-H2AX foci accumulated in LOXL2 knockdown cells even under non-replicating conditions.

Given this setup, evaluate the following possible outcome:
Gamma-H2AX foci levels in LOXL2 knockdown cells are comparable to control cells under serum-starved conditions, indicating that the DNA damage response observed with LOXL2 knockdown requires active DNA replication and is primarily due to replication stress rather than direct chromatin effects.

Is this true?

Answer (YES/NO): NO